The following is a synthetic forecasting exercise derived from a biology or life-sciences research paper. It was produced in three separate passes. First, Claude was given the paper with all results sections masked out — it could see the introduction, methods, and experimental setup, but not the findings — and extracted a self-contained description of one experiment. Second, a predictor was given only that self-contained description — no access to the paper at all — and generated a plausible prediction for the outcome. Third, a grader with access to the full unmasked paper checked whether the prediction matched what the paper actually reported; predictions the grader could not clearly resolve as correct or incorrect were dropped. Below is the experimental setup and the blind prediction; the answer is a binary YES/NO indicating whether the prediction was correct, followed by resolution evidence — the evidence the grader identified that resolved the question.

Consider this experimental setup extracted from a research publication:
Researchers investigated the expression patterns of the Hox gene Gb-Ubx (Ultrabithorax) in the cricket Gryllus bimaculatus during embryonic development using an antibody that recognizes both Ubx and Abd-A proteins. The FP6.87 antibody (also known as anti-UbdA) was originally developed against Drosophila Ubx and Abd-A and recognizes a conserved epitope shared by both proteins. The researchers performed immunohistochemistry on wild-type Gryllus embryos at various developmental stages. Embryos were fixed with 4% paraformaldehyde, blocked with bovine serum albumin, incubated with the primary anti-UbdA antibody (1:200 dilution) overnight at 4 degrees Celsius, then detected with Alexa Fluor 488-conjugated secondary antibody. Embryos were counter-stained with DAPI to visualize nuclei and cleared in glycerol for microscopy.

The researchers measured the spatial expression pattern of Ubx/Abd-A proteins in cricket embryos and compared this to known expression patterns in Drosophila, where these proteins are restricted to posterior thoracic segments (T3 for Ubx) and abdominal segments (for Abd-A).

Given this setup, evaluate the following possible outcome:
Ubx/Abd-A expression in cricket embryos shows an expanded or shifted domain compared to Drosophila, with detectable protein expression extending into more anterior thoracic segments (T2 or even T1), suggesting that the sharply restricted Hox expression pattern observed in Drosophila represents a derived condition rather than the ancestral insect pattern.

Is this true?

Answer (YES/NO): NO